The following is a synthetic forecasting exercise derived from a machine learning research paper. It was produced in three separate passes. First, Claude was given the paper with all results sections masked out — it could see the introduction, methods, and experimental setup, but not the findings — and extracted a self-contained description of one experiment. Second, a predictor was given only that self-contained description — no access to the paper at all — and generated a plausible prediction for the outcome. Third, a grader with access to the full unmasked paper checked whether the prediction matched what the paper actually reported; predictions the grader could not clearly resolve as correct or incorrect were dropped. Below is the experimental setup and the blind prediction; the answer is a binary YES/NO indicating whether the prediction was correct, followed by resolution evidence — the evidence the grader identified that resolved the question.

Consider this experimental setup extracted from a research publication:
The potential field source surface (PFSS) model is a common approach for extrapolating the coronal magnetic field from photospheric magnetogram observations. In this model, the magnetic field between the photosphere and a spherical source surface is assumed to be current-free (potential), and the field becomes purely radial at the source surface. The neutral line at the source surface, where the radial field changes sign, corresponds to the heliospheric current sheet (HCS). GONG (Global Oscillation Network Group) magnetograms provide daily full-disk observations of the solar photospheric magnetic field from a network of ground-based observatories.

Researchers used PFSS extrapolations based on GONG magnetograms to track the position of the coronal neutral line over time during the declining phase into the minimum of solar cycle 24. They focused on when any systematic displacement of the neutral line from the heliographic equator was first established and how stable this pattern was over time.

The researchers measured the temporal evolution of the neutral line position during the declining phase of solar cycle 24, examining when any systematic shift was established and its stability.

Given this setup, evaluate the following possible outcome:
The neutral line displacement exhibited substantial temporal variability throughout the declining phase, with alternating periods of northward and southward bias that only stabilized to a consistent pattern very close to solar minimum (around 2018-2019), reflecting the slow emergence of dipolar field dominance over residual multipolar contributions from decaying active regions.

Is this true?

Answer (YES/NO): NO